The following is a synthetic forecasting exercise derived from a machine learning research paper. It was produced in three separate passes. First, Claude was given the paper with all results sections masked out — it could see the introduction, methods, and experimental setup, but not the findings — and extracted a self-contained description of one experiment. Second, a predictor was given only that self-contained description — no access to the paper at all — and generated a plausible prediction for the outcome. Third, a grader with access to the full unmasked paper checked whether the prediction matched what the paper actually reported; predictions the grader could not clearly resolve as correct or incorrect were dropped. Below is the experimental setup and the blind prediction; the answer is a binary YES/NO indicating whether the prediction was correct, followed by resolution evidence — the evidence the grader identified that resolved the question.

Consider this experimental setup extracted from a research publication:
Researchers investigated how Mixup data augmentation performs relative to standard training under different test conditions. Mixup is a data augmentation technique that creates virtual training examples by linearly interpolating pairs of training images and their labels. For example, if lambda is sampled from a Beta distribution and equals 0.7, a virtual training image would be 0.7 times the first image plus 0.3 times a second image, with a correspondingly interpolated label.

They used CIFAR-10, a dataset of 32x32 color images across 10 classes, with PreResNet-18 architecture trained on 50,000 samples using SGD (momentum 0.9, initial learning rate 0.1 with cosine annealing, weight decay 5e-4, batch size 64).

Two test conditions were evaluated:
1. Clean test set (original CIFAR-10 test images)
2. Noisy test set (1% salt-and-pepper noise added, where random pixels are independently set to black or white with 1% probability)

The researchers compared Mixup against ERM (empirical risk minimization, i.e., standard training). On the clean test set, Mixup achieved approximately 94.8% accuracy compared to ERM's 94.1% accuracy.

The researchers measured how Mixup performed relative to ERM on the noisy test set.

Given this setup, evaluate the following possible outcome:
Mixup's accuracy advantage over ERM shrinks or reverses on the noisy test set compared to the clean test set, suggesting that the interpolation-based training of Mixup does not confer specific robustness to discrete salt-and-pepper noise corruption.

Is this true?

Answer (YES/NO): YES